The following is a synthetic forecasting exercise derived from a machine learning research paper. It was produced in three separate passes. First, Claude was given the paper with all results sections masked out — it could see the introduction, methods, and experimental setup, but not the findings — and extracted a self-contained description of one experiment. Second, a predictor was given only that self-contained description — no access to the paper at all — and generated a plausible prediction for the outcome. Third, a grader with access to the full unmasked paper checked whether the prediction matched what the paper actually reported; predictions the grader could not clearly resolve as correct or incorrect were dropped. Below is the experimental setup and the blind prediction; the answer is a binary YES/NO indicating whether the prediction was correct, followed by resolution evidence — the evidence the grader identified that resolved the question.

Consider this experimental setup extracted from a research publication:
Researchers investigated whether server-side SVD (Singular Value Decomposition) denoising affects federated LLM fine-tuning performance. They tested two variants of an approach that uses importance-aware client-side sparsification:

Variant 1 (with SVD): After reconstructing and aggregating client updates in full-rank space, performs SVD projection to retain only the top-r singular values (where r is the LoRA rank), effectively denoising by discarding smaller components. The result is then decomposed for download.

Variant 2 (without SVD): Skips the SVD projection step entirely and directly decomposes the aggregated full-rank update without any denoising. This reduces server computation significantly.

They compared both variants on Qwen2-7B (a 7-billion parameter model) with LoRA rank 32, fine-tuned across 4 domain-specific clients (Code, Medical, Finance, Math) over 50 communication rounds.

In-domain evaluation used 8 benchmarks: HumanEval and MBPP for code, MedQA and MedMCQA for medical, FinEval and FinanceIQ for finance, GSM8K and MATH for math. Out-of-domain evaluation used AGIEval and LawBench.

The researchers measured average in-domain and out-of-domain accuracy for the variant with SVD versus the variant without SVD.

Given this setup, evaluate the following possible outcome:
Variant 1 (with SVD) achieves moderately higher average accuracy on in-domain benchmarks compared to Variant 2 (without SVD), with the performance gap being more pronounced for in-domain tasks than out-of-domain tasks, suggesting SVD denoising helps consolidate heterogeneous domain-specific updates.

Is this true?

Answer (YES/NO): NO